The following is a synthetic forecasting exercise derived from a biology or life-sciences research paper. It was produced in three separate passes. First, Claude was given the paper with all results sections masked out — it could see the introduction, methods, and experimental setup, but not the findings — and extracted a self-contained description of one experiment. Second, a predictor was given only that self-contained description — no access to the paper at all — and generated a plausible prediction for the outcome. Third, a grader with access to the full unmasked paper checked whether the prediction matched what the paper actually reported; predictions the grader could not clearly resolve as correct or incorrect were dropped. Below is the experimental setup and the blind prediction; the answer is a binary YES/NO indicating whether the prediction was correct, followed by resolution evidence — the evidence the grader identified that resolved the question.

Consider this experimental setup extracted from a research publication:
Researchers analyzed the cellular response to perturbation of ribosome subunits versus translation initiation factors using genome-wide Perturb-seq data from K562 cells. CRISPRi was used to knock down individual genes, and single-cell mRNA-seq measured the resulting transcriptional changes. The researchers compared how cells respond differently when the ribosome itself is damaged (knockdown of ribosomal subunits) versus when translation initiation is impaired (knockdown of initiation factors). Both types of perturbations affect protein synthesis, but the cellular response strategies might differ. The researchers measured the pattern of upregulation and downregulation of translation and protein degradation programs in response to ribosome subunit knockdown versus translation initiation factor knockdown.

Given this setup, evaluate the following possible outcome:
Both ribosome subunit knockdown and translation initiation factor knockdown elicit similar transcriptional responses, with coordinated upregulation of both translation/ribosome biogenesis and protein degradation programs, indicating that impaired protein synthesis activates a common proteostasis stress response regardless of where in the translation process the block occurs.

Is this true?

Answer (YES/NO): NO